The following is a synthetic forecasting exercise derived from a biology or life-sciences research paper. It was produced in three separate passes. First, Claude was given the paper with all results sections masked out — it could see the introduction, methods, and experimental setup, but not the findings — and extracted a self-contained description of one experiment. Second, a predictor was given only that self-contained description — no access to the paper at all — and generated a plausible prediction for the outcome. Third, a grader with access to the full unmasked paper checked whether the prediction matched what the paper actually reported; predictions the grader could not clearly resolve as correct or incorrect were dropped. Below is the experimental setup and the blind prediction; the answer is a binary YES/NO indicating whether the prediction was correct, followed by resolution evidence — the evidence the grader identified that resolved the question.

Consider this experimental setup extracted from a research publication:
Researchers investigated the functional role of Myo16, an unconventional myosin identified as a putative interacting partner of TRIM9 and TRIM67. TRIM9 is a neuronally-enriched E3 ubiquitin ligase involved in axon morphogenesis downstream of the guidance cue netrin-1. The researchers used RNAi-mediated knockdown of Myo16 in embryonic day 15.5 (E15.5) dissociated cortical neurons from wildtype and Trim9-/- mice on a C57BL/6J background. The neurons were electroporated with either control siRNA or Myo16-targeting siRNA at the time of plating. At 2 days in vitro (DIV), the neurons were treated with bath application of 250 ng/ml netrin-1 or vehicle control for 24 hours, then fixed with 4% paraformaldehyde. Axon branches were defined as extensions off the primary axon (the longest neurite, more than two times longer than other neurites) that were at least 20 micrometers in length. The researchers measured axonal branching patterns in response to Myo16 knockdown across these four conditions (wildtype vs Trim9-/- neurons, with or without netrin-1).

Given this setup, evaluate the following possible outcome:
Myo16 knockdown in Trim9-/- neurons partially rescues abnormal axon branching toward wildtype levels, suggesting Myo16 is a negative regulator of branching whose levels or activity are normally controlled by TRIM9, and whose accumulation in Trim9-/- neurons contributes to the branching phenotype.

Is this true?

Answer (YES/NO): NO